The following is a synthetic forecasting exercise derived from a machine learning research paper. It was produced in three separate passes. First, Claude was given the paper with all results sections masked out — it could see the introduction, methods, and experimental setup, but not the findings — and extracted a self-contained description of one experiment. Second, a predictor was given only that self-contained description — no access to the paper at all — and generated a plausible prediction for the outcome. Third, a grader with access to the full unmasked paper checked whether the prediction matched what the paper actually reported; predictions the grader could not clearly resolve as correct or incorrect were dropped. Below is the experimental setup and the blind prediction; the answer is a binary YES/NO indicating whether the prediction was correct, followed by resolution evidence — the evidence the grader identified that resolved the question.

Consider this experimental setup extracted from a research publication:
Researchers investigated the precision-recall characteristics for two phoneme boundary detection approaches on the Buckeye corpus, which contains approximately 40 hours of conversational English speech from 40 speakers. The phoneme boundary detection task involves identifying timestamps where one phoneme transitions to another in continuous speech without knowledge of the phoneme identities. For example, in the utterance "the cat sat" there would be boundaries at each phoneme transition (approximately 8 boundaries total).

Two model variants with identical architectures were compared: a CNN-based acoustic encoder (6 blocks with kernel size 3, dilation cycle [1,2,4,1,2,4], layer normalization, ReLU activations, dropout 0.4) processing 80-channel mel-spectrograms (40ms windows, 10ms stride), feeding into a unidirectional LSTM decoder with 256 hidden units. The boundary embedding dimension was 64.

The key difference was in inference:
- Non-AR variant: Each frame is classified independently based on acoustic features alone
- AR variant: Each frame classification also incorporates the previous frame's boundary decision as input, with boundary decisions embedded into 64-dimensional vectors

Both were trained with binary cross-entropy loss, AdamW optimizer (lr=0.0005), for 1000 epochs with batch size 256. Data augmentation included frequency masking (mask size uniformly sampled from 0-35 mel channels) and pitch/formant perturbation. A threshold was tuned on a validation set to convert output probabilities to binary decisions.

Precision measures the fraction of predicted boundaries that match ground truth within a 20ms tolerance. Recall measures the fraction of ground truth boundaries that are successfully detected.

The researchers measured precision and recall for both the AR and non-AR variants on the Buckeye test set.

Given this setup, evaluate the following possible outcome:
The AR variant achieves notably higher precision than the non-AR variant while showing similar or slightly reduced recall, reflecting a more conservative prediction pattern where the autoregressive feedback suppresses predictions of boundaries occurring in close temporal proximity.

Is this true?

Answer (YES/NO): NO